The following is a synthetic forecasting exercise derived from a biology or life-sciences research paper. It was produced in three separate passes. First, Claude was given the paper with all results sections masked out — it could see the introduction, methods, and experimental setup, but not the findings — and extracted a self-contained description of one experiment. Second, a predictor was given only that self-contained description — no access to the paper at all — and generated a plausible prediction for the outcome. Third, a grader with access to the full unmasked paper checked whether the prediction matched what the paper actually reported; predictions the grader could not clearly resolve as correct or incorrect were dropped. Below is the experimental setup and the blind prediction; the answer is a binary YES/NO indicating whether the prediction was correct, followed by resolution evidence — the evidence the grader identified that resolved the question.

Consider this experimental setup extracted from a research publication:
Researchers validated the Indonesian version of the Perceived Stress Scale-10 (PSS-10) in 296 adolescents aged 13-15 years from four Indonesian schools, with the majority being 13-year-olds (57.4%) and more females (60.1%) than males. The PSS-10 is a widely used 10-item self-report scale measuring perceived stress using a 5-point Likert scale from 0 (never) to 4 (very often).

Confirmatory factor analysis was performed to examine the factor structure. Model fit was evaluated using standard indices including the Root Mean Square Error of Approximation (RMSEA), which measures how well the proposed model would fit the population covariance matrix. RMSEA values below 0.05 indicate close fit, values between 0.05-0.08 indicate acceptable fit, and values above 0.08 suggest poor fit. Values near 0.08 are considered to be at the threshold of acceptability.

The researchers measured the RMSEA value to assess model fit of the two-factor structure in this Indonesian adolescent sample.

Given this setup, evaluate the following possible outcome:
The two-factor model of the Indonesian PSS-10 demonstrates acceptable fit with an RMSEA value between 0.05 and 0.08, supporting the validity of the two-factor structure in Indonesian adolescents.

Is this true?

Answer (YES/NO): YES